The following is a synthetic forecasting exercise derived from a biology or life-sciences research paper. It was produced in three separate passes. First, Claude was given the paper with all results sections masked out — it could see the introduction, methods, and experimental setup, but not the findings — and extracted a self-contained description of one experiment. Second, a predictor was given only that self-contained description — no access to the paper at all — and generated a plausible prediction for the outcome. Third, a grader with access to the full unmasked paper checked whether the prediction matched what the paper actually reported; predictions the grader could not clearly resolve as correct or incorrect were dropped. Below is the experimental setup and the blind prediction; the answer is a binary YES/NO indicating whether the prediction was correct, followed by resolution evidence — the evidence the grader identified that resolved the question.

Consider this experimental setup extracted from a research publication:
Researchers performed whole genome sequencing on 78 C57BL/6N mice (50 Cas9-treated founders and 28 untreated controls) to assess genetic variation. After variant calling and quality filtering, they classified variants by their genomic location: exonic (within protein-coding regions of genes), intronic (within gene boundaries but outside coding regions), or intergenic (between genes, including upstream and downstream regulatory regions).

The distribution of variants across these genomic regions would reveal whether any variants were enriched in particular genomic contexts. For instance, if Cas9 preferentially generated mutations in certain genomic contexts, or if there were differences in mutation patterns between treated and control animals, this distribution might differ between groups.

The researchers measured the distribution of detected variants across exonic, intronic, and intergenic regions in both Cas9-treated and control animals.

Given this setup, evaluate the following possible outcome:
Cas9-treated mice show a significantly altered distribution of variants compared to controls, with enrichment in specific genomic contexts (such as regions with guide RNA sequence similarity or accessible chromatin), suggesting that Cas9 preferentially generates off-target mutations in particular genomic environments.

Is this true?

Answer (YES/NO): NO